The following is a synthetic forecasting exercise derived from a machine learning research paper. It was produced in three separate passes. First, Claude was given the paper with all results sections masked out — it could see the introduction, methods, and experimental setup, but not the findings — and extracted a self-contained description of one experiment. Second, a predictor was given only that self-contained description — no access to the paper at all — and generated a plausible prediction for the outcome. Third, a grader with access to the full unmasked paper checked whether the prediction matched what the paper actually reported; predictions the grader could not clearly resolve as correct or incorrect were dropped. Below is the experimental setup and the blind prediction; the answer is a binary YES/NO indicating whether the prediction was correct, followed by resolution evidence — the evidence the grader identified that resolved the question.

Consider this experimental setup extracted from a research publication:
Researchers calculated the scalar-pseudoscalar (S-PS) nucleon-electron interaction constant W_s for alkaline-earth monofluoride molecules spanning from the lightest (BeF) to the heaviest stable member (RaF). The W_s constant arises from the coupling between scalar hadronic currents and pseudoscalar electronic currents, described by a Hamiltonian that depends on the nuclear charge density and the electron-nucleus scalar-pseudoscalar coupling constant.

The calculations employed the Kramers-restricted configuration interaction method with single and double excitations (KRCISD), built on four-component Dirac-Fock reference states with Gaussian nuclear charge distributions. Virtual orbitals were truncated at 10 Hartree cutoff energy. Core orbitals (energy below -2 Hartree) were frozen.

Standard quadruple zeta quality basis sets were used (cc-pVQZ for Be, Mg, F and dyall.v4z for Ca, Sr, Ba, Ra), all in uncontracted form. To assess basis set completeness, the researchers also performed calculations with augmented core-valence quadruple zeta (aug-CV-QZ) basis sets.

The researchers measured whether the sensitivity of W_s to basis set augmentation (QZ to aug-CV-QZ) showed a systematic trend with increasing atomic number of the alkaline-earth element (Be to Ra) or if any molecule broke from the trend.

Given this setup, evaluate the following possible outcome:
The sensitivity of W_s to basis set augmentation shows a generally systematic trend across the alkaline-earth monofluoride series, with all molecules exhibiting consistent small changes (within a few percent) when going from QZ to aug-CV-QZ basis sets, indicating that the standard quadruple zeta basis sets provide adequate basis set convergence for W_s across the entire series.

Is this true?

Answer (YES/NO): NO